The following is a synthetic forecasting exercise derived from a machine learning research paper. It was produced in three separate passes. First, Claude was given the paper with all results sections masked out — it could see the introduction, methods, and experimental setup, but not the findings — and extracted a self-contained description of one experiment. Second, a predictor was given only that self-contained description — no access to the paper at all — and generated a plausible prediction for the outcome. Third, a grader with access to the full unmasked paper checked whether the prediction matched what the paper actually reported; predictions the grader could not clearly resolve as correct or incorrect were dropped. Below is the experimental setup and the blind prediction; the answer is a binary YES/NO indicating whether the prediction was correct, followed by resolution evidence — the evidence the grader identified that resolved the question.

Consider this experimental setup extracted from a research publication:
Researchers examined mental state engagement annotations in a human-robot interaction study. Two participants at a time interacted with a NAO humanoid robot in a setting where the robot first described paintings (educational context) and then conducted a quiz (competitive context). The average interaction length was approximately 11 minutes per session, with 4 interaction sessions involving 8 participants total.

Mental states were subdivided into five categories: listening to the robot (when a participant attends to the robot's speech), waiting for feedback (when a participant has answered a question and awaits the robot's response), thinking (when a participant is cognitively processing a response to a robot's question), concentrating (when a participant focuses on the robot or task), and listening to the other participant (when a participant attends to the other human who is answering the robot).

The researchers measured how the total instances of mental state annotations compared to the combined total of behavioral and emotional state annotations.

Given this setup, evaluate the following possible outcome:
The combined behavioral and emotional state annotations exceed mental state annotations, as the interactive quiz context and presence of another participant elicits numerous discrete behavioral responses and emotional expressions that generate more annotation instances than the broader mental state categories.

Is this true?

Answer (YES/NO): NO